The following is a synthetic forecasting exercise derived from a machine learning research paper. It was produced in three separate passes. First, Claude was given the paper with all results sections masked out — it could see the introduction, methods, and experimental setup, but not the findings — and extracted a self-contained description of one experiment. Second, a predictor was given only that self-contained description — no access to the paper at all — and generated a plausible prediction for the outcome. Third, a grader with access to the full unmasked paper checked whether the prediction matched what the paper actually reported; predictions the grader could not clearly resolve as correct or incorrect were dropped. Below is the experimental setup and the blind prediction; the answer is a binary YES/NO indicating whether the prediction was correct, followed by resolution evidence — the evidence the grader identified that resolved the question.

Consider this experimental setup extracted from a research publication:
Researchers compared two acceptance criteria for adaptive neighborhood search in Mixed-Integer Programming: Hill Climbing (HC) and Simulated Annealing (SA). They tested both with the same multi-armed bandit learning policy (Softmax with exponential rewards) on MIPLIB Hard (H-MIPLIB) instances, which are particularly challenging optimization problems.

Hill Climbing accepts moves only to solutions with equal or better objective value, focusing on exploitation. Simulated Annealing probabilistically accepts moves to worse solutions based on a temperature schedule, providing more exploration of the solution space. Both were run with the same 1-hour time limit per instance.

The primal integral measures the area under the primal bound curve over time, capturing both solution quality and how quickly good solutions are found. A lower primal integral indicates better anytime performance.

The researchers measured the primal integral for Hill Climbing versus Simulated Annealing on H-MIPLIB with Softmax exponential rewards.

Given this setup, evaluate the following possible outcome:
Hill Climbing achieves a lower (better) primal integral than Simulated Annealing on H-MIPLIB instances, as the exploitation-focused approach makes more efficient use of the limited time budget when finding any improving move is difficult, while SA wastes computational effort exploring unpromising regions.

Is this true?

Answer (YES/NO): YES